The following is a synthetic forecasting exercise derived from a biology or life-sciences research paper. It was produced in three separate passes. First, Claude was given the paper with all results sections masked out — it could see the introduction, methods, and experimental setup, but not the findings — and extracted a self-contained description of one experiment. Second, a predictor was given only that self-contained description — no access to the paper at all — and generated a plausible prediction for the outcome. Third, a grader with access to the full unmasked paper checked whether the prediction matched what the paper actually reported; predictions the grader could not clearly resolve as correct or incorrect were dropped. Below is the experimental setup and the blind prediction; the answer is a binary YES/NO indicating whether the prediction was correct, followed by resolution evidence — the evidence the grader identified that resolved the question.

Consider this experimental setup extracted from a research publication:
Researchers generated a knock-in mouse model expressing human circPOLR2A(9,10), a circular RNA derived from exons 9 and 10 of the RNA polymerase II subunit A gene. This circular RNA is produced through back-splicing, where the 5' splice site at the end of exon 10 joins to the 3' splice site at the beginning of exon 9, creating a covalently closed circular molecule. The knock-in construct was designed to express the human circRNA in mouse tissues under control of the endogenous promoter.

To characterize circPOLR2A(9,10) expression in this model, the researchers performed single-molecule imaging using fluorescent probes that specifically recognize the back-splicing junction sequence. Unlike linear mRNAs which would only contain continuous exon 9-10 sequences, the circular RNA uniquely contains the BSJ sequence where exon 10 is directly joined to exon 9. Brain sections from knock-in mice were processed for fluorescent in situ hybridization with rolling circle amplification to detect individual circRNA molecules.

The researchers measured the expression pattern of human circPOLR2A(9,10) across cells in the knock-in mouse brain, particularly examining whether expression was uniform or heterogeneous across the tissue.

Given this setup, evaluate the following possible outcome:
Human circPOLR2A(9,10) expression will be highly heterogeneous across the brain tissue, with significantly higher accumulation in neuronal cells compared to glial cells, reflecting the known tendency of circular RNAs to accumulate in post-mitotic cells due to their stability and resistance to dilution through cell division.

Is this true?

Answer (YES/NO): NO